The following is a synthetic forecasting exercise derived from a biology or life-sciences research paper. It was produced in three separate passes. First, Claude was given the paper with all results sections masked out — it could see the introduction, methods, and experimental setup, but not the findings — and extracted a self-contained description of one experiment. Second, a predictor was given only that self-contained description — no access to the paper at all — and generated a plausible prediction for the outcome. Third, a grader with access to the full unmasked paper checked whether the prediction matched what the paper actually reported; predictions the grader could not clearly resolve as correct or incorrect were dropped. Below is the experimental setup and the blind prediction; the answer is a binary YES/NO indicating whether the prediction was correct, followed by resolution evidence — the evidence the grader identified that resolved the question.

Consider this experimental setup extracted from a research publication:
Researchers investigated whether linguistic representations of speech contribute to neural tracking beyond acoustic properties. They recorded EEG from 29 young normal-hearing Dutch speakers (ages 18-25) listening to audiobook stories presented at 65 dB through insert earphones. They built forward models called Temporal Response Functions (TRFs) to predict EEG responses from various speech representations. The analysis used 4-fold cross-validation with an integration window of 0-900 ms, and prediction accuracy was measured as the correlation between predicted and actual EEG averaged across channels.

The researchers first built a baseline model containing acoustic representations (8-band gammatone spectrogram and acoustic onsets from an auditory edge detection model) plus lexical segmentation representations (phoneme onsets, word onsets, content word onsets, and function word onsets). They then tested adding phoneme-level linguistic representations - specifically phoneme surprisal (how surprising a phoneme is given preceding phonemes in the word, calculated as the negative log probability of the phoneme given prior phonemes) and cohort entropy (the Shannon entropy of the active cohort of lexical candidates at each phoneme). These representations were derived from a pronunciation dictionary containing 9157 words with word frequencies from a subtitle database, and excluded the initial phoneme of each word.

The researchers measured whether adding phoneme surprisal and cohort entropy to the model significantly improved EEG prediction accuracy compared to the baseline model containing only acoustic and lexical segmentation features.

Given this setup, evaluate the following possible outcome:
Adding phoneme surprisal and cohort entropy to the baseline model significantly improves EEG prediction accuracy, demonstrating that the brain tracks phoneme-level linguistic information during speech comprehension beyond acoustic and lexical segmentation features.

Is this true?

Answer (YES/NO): YES